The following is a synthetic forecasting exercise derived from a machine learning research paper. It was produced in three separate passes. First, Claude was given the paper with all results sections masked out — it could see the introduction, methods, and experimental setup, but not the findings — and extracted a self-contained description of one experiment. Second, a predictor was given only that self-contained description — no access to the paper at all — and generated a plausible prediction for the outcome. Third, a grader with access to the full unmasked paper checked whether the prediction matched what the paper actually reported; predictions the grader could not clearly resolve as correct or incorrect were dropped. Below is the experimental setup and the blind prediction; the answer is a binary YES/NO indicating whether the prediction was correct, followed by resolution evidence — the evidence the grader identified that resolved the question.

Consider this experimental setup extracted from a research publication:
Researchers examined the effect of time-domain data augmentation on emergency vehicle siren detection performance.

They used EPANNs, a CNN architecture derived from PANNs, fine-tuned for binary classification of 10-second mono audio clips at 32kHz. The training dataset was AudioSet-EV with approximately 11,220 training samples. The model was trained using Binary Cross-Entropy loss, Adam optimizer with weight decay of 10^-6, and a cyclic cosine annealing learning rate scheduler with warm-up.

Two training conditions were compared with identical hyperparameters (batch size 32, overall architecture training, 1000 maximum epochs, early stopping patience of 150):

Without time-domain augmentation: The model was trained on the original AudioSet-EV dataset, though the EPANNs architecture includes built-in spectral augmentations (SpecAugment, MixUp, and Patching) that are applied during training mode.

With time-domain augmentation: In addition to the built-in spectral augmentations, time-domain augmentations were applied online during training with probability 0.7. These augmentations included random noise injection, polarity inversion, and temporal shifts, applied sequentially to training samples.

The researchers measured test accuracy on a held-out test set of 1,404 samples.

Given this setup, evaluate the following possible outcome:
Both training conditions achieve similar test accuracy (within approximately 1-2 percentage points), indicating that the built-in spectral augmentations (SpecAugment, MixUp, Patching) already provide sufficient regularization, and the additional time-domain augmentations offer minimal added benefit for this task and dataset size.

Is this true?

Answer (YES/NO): NO